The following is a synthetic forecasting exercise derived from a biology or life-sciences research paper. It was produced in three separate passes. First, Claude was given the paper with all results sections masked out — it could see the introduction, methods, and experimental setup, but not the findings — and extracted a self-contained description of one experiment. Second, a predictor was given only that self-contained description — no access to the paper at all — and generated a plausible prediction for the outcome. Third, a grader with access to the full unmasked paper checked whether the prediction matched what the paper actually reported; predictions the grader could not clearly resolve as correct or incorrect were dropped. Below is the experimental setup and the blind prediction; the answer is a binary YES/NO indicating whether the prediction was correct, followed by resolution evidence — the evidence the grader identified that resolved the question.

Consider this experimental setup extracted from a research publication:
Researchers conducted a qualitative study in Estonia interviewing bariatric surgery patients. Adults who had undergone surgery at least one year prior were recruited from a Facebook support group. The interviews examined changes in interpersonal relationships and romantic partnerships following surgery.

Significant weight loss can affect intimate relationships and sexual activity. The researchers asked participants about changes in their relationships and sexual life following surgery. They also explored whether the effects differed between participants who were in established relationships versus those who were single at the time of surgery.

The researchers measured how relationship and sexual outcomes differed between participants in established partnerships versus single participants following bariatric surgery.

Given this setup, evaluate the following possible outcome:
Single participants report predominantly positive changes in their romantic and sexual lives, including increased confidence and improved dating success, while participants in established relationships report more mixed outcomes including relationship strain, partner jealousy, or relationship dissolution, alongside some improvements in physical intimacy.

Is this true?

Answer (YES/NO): YES